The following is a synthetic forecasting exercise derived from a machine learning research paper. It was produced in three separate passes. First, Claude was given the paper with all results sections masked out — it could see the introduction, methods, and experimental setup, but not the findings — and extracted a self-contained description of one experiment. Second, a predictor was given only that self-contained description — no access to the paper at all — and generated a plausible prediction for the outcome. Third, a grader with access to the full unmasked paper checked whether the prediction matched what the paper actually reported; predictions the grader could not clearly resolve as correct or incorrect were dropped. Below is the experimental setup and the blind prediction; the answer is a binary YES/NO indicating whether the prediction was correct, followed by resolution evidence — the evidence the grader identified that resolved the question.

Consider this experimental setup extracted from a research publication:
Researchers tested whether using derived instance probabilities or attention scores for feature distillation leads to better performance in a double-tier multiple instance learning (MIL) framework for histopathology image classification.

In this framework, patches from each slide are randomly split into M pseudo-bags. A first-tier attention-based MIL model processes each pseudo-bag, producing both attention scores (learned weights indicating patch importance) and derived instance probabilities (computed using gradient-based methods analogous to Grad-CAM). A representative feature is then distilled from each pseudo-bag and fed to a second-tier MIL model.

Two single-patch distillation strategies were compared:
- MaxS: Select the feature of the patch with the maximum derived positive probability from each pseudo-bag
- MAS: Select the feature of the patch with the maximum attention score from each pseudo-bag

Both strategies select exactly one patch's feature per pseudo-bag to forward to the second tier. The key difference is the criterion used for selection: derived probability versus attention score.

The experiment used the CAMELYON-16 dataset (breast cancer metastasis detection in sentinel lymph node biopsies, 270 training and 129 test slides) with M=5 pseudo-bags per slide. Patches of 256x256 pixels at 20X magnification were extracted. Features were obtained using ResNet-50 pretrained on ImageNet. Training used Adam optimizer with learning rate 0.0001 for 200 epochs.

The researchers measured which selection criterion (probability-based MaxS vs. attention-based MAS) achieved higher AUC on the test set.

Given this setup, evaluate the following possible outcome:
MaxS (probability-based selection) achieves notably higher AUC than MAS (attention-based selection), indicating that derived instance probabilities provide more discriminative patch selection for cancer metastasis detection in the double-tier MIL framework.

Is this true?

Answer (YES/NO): NO